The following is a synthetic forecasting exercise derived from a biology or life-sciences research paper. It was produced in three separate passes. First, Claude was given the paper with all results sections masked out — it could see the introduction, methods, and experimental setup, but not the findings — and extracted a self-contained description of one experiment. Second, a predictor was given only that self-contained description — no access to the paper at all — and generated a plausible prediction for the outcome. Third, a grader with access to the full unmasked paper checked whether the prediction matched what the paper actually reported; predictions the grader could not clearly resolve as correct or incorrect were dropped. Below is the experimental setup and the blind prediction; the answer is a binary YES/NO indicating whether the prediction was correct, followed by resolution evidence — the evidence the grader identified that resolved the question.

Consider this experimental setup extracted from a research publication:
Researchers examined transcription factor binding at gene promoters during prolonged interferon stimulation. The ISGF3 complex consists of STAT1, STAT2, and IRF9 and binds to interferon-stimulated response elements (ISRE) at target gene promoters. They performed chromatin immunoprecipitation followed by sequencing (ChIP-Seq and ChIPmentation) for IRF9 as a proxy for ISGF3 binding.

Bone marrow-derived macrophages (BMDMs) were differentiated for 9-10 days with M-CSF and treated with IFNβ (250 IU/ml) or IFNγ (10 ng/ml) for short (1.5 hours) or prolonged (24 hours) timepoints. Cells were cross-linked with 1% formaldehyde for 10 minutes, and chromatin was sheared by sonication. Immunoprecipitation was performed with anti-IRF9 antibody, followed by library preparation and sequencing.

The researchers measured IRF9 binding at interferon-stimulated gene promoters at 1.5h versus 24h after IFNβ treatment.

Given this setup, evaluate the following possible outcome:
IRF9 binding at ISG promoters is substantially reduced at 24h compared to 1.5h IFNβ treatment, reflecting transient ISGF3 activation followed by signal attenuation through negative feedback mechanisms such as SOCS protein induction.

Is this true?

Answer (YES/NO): NO